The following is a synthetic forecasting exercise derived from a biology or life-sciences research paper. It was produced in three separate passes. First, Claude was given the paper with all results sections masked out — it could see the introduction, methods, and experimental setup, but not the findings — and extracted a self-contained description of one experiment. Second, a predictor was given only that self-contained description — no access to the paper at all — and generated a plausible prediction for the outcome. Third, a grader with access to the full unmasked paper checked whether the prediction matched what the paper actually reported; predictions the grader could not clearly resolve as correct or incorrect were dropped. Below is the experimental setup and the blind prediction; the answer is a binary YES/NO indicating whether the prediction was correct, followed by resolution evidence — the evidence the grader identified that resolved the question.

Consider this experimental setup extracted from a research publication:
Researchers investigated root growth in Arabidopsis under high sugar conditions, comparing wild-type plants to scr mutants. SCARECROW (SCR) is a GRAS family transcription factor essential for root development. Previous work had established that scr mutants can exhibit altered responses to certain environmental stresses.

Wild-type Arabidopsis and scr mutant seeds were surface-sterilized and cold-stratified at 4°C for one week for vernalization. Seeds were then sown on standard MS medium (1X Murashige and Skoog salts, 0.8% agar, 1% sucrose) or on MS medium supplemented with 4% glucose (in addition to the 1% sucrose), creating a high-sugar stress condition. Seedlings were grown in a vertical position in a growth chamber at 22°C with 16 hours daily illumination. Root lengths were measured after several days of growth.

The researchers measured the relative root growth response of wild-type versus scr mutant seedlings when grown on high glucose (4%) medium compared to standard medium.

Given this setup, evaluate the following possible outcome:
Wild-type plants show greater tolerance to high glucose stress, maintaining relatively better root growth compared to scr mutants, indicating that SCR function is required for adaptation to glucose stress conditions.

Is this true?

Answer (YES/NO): YES